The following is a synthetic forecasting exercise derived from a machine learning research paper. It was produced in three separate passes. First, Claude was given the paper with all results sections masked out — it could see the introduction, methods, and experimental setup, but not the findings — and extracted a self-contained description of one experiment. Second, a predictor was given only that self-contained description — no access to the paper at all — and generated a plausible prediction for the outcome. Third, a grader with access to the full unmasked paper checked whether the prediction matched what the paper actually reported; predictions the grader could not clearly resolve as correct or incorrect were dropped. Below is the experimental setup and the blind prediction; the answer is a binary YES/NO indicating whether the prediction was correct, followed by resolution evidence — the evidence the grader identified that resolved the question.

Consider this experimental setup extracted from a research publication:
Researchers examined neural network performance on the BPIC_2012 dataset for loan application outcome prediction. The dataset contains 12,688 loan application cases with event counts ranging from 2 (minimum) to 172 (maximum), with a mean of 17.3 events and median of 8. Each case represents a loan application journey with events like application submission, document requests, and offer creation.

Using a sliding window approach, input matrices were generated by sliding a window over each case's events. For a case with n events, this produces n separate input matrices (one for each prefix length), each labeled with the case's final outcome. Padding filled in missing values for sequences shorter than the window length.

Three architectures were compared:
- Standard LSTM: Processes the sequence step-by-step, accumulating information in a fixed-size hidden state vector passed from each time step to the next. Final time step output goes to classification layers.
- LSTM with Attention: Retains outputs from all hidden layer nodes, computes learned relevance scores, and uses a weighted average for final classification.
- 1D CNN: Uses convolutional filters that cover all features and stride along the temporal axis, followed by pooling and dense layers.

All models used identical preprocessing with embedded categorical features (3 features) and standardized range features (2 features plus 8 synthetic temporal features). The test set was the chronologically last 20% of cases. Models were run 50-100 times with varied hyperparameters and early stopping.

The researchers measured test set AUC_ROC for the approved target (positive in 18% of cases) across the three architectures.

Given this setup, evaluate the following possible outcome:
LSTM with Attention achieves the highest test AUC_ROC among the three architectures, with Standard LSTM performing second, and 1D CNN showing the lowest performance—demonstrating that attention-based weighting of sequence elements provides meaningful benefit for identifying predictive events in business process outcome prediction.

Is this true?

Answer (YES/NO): NO